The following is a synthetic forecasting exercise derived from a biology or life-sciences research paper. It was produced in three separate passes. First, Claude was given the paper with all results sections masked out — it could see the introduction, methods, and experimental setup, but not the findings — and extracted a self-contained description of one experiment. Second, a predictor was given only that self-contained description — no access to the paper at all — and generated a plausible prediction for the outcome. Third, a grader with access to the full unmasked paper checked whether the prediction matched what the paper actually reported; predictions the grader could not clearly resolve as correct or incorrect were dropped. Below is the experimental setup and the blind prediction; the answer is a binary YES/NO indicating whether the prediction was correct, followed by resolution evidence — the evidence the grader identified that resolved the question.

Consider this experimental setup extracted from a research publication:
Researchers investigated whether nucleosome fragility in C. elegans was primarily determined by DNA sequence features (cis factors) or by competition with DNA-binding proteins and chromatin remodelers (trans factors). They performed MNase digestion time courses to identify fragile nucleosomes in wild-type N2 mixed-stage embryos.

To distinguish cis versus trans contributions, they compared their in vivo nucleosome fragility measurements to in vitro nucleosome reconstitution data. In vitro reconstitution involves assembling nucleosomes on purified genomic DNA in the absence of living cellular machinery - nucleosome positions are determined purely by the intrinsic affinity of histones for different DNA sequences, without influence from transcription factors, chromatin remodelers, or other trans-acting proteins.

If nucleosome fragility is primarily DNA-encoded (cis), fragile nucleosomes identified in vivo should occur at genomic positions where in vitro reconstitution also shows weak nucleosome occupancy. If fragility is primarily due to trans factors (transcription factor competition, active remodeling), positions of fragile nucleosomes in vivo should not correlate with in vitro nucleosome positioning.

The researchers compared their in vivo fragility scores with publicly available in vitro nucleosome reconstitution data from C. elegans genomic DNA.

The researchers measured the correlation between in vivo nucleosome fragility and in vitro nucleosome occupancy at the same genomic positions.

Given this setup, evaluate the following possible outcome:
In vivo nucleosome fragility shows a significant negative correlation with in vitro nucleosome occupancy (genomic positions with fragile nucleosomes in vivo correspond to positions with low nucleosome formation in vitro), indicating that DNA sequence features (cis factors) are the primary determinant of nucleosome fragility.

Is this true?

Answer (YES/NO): YES